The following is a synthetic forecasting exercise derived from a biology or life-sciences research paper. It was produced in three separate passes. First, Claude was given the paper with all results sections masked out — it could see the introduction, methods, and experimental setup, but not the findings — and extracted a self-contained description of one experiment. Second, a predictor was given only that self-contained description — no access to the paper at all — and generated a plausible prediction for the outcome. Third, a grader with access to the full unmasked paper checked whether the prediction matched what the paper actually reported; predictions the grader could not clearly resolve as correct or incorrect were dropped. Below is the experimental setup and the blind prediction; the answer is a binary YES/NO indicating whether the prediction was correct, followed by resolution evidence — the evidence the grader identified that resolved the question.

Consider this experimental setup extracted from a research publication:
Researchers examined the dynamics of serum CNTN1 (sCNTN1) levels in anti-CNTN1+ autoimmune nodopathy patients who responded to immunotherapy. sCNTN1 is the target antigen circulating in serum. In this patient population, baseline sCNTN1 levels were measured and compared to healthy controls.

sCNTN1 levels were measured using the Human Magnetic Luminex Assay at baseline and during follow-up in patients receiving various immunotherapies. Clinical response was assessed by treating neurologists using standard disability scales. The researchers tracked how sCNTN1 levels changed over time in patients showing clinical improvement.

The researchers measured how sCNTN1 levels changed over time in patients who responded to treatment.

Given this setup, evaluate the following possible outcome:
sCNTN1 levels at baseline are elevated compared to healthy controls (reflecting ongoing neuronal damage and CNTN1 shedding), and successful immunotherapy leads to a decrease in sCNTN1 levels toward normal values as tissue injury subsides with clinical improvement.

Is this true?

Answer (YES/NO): NO